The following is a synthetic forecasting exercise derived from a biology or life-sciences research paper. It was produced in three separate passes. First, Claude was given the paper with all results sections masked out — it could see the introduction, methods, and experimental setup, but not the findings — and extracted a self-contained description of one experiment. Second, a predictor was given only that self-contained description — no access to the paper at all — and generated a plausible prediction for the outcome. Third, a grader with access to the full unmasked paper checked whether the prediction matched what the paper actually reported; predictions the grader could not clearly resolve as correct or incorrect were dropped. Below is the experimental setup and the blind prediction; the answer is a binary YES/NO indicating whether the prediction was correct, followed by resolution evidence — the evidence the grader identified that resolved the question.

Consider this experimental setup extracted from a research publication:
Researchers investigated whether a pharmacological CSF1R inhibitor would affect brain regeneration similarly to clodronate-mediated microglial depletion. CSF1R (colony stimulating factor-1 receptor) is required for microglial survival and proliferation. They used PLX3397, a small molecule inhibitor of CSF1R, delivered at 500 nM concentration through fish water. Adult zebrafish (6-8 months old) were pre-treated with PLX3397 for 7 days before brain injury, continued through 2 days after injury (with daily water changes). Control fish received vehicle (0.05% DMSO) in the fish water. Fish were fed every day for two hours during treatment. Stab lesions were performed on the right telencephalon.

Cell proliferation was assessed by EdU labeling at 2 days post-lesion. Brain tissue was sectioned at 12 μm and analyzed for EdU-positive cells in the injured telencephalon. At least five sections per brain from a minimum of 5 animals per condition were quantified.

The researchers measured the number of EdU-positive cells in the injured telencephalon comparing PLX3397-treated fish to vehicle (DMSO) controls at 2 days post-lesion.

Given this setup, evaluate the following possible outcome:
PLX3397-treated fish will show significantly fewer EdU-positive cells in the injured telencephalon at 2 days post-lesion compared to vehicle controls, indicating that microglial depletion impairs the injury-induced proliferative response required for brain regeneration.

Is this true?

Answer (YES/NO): YES